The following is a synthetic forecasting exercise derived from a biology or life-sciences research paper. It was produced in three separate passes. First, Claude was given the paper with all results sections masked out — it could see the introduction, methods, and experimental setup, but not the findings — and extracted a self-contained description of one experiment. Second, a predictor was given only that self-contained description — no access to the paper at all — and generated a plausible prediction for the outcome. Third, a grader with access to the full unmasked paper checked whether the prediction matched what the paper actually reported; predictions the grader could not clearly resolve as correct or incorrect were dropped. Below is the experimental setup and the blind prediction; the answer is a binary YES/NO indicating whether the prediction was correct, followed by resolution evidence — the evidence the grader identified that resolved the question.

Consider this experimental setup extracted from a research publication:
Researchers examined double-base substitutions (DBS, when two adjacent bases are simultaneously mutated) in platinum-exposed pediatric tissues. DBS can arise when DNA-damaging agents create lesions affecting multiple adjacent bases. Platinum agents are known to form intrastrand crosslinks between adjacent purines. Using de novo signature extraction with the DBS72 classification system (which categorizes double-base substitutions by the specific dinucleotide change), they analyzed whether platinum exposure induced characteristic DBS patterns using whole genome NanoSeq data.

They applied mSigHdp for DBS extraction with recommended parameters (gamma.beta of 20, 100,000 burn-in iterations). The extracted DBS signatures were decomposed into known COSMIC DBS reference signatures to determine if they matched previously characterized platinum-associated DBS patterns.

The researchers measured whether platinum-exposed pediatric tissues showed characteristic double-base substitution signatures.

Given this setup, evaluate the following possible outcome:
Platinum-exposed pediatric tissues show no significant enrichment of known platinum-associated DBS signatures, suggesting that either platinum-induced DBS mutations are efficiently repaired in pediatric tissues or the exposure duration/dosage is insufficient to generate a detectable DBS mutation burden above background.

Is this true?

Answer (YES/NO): NO